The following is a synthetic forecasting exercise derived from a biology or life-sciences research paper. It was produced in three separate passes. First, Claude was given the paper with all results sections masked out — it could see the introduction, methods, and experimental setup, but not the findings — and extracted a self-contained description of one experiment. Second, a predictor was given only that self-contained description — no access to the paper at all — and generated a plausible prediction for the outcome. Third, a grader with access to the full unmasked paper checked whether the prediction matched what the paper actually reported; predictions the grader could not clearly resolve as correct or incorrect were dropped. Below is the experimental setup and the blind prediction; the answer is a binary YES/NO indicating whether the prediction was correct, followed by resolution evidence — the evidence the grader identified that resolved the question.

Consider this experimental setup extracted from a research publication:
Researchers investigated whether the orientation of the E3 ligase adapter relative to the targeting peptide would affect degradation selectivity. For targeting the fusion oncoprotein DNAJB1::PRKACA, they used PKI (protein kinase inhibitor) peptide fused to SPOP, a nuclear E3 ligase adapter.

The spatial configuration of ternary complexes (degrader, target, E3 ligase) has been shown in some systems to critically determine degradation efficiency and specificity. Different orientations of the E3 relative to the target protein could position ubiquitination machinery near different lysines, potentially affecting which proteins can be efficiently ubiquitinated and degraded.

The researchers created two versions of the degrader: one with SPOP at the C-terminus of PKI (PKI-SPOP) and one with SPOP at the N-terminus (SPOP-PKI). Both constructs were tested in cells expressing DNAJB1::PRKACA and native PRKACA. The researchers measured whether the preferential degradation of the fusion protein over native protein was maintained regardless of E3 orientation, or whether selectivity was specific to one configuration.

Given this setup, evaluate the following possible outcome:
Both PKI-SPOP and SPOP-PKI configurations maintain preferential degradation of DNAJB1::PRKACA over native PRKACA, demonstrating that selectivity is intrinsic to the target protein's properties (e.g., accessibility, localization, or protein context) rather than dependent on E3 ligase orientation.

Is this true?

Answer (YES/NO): YES